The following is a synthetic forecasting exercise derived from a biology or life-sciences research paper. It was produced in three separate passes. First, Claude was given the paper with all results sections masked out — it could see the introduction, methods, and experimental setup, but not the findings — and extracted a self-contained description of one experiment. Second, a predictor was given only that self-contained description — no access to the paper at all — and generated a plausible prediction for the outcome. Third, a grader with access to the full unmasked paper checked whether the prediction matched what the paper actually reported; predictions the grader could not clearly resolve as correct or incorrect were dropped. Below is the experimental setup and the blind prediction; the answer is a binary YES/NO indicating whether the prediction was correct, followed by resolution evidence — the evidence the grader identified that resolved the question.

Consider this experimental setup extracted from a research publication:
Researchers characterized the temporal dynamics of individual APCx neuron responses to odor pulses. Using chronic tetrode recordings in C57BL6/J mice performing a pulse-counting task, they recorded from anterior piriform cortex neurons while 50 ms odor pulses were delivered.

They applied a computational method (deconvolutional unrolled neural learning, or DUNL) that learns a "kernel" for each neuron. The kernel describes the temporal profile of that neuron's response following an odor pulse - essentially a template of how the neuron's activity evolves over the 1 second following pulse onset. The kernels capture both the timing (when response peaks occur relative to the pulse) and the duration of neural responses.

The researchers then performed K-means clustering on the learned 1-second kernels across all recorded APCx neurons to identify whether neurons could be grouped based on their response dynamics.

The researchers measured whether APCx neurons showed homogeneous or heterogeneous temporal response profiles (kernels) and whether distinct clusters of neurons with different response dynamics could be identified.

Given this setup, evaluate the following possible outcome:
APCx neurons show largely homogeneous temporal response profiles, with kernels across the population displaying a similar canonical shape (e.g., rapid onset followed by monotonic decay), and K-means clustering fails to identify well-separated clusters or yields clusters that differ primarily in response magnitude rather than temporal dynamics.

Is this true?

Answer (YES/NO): NO